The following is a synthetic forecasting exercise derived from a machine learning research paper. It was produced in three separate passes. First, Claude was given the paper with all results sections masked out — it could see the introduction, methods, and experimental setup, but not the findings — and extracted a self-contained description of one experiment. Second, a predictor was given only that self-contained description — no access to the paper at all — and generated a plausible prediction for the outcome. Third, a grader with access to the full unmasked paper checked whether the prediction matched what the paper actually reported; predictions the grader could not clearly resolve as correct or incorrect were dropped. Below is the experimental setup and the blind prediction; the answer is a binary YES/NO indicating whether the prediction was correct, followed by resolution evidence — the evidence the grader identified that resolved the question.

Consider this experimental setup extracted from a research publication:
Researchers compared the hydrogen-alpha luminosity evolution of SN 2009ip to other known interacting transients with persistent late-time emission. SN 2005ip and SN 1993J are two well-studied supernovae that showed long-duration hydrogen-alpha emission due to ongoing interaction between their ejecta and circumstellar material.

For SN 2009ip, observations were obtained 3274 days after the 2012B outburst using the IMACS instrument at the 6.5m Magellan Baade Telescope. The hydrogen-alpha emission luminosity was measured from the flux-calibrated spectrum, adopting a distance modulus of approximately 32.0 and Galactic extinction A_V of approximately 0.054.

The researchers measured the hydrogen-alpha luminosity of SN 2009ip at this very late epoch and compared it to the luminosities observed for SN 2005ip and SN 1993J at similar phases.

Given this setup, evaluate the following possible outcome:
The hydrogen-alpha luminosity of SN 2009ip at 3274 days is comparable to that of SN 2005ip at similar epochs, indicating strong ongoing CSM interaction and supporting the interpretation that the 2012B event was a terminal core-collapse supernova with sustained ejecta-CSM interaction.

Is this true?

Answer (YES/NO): NO